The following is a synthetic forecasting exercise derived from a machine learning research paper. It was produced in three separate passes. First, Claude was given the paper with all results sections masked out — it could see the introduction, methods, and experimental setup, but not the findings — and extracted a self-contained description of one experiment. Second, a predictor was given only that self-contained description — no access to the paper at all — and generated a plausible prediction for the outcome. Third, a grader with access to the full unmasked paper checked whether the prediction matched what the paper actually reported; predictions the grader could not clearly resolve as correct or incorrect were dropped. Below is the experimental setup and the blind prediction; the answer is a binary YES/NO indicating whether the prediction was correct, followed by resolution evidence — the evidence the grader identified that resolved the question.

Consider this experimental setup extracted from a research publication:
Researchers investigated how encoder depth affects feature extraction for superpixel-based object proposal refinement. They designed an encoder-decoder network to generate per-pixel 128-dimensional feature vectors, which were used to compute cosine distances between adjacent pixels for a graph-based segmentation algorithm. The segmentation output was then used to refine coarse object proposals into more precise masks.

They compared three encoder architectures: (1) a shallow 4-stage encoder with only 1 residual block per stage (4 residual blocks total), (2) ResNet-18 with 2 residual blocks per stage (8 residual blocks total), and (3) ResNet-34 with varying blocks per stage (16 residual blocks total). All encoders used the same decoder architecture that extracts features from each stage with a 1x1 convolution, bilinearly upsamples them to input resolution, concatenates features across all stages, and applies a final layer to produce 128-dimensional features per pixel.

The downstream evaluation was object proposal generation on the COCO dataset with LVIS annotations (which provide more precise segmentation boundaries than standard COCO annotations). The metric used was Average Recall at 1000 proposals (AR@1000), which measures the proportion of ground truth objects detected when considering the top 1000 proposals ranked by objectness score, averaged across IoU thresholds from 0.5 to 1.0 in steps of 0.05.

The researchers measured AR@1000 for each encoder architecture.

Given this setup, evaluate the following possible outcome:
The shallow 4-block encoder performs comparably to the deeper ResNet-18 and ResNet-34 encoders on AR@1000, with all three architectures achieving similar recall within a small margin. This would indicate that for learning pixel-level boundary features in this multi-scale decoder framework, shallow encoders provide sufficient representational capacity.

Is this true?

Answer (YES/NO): NO